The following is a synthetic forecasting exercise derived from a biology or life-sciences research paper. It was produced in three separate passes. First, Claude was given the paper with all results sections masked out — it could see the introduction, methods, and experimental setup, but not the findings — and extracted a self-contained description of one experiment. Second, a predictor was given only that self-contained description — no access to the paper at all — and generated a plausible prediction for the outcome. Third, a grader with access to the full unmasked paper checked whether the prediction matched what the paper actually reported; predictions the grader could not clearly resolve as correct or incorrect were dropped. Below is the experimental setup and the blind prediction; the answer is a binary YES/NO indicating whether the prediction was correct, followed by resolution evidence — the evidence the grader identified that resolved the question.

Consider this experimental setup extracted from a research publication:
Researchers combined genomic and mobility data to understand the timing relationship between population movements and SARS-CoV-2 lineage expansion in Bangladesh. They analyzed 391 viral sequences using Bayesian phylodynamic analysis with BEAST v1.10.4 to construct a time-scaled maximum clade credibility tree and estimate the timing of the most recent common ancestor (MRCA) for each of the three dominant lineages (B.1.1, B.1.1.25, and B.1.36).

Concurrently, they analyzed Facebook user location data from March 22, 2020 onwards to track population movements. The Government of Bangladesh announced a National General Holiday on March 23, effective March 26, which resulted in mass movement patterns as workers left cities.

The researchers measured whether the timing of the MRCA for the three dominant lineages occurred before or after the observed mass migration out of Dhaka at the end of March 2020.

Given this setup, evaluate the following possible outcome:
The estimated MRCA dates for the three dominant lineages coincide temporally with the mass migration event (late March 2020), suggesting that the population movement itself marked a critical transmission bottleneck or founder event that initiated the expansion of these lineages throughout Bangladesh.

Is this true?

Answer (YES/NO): NO